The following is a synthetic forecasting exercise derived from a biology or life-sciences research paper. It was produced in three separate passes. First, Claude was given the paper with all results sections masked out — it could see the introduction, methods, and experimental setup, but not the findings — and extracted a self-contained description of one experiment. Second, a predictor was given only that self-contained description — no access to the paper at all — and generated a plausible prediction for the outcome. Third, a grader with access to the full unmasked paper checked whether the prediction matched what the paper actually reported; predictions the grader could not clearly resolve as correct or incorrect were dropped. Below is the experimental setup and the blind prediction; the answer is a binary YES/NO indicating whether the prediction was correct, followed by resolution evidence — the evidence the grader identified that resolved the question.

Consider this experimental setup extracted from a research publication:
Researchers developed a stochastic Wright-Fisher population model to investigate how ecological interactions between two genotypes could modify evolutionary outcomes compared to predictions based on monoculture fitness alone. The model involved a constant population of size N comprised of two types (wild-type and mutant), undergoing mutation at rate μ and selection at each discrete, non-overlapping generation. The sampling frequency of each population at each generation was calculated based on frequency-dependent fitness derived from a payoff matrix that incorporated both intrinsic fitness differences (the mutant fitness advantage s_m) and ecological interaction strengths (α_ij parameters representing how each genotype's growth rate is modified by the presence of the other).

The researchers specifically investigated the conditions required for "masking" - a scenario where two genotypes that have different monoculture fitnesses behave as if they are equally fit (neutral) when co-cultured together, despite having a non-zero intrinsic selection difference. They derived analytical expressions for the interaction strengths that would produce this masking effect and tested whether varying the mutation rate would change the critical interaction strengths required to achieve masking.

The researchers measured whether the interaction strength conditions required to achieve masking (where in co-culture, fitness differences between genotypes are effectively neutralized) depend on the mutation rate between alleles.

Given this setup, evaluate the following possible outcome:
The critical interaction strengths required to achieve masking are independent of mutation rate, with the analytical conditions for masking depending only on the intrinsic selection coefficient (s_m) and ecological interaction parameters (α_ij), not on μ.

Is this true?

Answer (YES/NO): YES